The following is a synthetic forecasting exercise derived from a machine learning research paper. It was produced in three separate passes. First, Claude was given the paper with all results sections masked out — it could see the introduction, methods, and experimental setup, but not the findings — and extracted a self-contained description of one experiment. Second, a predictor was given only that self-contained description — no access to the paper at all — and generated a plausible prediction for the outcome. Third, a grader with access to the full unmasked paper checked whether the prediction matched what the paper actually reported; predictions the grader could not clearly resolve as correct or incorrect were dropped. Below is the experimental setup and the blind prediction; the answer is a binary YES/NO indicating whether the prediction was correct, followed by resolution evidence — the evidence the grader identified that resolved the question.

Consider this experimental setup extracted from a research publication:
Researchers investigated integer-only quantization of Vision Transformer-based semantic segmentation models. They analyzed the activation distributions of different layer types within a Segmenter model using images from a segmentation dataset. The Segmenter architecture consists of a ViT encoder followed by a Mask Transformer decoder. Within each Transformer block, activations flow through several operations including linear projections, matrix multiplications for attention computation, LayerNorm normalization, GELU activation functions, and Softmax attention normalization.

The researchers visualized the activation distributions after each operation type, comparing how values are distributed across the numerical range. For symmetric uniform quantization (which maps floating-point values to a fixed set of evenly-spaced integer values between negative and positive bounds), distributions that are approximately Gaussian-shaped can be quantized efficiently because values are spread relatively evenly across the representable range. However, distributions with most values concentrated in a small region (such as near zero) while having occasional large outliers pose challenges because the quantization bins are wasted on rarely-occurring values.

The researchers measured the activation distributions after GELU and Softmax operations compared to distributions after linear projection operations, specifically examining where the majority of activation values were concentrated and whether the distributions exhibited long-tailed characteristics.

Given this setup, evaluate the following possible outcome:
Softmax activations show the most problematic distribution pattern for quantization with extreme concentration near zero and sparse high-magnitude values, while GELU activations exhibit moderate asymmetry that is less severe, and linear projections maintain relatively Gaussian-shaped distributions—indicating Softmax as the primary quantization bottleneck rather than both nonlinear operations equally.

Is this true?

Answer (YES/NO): NO